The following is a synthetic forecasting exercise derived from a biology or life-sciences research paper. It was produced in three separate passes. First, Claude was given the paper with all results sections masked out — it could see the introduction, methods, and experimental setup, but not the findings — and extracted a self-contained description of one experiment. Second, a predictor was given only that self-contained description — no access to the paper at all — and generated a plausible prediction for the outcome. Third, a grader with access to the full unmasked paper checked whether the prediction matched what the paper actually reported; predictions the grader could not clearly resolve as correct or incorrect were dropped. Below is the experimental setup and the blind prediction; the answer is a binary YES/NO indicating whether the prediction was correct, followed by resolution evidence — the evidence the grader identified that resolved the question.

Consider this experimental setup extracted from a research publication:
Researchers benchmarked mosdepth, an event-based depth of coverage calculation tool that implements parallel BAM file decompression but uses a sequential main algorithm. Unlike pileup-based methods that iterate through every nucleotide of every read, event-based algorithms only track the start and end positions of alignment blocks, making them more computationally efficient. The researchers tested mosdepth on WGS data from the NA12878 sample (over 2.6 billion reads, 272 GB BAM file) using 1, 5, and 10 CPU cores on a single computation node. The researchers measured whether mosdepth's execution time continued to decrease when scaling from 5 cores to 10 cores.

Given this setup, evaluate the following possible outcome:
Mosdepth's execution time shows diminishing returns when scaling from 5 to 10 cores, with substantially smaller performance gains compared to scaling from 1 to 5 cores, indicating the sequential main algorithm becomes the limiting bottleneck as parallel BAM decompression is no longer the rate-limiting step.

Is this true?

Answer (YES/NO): NO